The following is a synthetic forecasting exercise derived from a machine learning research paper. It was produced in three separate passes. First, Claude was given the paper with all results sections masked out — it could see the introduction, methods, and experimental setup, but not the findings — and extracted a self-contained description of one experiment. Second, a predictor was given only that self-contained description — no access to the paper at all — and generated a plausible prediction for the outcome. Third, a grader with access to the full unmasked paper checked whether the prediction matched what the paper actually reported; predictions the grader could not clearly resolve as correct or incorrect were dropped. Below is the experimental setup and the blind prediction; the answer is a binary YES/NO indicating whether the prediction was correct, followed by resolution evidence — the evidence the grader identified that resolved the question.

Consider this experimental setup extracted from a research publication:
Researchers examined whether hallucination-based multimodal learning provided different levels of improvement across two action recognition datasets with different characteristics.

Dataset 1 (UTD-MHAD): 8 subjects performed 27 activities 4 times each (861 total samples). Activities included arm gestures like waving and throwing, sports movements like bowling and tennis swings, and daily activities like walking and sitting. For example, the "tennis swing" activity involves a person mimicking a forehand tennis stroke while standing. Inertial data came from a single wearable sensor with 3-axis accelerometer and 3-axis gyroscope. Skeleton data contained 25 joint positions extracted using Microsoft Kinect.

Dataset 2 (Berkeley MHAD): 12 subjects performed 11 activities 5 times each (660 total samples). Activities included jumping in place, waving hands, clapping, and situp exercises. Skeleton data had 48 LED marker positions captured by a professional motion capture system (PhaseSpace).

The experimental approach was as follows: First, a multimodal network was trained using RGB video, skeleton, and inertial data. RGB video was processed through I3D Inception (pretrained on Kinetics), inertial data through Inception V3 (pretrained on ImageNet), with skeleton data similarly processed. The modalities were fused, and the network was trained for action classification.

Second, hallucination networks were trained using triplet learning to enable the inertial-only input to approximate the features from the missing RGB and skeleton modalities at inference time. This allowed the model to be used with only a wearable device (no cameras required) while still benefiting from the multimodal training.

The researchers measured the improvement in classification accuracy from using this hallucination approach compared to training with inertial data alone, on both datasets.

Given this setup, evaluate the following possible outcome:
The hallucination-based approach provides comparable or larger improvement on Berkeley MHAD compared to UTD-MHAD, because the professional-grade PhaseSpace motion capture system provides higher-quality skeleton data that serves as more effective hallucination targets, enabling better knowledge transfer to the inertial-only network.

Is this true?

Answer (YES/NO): NO